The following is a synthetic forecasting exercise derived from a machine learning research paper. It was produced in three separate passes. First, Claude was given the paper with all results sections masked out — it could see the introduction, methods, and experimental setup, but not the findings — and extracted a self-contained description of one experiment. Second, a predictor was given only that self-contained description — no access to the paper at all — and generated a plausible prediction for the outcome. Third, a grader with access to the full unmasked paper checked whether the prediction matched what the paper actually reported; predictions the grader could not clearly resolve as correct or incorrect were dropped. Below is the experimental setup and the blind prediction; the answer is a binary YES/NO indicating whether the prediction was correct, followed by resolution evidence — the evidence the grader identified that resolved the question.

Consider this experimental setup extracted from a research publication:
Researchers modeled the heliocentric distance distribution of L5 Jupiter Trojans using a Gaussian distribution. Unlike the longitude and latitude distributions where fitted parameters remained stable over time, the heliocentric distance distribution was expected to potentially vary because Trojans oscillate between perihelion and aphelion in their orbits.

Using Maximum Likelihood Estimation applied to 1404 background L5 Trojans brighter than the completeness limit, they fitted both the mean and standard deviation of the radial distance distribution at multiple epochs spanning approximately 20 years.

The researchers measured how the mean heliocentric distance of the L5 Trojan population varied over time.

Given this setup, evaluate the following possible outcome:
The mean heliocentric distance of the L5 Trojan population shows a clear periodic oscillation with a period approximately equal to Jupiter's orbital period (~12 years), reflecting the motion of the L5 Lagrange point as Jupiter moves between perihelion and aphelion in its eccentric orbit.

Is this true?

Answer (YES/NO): YES